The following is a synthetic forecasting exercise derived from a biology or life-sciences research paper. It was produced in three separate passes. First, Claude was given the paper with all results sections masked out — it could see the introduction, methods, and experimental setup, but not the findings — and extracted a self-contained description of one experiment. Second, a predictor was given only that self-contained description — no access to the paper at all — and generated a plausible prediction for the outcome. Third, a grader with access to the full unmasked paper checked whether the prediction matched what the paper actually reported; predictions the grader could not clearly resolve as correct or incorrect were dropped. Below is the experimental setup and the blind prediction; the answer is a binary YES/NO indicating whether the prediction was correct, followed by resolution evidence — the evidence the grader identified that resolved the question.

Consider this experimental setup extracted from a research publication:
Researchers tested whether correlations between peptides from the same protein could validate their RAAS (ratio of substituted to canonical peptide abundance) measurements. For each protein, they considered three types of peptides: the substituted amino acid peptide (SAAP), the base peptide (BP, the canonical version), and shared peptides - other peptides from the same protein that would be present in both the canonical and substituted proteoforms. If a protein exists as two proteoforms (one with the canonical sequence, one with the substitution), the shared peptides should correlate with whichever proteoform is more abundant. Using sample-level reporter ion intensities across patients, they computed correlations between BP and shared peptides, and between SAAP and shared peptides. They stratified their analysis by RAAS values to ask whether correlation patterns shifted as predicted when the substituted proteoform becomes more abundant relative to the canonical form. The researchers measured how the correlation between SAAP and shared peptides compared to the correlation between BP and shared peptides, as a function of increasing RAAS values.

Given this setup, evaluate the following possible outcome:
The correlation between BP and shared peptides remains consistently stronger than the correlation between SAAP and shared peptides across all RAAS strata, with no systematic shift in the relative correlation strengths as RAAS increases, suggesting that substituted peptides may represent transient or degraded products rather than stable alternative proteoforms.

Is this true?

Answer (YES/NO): NO